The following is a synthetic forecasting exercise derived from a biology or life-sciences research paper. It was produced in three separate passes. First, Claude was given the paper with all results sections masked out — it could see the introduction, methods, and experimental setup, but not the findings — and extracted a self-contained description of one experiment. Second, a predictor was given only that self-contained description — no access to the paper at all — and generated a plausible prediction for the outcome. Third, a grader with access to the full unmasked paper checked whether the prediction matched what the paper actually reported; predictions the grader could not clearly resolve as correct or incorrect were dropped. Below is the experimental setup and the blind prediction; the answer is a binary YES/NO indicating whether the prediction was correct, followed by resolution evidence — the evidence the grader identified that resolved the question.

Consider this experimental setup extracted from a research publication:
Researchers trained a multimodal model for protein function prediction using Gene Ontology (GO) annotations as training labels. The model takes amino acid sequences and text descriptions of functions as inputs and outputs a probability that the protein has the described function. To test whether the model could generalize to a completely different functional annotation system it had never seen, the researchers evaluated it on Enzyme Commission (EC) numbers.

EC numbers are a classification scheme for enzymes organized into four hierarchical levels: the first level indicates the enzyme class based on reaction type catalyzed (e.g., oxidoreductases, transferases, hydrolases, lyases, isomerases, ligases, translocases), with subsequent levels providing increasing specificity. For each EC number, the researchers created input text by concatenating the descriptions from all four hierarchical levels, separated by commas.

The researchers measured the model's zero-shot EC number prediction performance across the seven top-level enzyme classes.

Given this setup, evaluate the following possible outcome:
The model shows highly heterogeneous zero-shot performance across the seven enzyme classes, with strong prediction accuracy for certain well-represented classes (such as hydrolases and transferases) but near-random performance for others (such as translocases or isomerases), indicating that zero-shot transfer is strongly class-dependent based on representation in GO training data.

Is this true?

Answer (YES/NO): NO